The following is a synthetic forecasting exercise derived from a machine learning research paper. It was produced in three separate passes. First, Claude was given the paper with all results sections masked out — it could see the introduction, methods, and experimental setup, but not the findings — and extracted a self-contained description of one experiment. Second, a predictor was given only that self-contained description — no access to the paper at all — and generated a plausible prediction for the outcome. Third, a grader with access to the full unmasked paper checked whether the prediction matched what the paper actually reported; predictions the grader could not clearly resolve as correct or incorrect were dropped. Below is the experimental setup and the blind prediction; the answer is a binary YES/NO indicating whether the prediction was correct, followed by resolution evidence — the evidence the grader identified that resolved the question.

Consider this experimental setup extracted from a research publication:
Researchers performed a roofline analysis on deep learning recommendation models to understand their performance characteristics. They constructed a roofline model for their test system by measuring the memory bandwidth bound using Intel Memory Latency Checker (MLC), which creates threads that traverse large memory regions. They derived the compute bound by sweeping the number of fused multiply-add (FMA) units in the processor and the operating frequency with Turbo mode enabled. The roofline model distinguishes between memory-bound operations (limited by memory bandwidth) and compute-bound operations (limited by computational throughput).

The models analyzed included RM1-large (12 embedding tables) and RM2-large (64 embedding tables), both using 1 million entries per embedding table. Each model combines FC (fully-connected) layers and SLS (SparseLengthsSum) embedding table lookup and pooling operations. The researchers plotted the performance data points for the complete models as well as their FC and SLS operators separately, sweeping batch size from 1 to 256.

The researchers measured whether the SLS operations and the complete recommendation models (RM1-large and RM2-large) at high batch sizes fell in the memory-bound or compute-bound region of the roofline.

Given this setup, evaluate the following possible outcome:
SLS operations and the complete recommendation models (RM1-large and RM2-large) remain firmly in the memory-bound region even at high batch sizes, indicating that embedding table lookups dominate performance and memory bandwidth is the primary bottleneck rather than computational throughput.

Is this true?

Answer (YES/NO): YES